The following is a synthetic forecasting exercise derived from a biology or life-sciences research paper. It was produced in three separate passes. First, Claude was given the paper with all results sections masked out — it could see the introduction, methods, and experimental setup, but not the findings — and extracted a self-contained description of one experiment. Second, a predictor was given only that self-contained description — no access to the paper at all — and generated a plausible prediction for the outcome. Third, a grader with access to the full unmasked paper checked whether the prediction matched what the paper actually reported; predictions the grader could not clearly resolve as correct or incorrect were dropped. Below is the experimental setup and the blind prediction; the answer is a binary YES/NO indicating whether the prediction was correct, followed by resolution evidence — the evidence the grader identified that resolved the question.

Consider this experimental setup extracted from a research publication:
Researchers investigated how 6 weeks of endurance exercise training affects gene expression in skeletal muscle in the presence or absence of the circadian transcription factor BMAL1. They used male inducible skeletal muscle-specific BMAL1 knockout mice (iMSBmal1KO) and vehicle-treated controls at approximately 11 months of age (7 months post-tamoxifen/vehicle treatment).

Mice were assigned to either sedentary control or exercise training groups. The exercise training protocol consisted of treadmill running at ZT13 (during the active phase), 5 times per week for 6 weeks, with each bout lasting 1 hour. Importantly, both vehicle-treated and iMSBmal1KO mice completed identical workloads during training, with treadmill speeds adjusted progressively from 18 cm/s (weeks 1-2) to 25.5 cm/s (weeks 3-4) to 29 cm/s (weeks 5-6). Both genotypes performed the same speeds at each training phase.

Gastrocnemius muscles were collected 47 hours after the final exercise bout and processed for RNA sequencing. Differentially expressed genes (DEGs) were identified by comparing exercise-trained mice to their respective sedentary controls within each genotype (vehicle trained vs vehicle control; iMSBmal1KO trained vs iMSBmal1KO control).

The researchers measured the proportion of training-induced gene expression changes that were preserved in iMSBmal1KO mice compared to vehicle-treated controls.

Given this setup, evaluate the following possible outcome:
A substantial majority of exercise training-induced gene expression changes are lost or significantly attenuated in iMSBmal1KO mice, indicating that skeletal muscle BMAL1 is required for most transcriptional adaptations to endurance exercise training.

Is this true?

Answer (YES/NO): YES